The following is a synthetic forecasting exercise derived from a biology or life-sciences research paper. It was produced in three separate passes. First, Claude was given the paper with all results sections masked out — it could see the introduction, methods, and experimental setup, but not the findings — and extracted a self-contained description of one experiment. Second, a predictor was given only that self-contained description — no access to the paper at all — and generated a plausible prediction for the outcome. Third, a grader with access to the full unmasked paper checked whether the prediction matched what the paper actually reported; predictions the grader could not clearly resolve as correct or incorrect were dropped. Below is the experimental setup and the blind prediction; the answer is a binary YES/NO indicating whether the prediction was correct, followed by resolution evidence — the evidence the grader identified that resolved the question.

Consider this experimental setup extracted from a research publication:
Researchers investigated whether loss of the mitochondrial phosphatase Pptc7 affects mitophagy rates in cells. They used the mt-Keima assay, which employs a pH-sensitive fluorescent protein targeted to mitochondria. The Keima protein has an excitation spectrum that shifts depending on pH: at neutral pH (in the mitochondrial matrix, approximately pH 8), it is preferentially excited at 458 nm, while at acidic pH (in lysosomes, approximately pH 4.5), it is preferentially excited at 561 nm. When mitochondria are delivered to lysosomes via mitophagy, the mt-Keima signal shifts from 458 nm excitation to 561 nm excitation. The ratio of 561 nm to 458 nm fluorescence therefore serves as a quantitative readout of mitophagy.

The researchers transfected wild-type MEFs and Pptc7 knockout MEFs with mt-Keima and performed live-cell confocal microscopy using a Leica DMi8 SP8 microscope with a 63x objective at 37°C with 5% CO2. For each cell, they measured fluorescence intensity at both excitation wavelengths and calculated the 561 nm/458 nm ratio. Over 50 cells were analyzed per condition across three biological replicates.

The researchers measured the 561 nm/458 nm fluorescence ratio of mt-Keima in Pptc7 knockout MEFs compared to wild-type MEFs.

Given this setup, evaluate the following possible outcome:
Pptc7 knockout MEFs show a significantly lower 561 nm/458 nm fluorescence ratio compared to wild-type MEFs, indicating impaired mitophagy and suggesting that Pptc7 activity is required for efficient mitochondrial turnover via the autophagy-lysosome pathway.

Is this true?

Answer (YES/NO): NO